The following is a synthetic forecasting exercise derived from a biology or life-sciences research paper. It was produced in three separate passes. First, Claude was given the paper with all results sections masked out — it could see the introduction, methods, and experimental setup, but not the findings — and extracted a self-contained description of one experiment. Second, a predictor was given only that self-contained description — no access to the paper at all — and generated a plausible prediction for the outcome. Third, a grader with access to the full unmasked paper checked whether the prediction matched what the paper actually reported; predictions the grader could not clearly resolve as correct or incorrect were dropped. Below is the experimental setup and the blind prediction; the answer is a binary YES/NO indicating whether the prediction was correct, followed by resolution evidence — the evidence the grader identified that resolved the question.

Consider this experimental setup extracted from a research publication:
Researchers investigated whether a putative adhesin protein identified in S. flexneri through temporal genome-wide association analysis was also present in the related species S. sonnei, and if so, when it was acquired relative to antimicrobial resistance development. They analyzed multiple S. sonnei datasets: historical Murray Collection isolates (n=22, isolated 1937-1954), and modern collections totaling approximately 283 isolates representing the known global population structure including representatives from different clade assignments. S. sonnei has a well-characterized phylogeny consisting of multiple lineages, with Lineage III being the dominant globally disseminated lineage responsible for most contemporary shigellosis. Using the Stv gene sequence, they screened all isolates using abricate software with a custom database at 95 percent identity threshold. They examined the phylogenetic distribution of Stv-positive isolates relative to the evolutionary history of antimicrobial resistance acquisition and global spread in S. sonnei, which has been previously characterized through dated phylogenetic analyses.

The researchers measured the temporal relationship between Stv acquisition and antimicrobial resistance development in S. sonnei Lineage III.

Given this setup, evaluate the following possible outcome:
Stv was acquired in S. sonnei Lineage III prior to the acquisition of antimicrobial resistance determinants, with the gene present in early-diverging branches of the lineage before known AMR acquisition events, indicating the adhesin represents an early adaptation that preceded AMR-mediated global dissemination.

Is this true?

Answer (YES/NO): YES